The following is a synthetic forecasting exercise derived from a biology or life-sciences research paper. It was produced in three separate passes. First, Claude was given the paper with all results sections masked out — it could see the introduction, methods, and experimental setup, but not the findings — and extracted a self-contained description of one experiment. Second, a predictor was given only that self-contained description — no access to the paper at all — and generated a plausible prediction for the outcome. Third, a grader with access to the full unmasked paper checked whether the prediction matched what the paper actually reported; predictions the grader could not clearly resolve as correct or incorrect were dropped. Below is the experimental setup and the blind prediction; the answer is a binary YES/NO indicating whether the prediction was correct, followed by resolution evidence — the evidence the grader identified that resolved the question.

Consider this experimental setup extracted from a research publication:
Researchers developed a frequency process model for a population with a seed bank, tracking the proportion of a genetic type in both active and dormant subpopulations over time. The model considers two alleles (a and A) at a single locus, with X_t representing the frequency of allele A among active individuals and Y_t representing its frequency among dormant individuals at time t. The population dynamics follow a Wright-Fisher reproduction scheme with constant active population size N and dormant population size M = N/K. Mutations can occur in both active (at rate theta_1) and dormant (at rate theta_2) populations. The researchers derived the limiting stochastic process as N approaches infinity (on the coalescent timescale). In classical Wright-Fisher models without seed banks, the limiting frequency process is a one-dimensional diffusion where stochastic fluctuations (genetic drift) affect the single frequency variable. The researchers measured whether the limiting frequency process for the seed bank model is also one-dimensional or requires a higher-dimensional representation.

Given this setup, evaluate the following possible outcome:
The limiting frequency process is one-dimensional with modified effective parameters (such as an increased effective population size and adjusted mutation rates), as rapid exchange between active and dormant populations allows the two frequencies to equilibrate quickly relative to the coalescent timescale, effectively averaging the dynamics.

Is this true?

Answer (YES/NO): NO